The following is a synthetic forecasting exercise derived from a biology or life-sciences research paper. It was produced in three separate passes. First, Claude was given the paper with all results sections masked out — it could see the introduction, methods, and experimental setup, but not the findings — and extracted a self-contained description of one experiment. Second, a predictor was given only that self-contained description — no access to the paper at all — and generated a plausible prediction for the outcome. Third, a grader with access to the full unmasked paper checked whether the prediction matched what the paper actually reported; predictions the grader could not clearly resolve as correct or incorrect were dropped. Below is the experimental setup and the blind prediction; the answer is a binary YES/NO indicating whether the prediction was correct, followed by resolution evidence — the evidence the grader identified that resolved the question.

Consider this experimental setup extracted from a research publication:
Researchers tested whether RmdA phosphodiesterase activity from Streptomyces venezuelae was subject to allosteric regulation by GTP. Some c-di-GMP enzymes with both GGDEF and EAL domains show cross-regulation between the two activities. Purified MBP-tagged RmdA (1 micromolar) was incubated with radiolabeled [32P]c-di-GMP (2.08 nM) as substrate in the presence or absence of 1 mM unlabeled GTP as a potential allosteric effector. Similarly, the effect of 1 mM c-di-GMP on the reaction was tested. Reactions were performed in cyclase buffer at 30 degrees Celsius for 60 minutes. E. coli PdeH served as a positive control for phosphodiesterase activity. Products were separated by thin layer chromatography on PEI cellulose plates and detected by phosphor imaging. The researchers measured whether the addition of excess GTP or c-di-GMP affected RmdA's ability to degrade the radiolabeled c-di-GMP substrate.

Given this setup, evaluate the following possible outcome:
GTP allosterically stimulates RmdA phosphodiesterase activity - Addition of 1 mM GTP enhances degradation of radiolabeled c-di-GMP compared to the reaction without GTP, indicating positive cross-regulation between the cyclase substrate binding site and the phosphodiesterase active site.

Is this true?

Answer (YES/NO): NO